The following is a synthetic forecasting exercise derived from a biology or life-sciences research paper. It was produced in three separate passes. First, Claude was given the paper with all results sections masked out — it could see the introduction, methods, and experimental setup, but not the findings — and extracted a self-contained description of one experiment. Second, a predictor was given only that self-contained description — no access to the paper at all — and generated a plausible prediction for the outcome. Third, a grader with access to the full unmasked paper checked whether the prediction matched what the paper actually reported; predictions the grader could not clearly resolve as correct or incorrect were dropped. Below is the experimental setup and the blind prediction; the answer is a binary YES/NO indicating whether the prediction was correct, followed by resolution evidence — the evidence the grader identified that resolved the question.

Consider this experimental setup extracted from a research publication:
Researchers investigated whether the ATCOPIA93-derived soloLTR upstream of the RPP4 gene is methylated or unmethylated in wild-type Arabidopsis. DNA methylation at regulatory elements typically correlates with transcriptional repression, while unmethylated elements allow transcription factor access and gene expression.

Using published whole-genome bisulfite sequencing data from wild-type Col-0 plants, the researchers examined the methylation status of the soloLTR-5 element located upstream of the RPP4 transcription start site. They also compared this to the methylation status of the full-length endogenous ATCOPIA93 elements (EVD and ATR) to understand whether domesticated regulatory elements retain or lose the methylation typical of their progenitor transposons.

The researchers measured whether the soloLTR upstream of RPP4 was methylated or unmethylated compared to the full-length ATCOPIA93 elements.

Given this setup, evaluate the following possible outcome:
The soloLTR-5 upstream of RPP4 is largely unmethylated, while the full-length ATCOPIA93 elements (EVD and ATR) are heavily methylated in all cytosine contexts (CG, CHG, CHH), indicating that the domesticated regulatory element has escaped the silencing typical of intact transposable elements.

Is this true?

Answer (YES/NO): NO